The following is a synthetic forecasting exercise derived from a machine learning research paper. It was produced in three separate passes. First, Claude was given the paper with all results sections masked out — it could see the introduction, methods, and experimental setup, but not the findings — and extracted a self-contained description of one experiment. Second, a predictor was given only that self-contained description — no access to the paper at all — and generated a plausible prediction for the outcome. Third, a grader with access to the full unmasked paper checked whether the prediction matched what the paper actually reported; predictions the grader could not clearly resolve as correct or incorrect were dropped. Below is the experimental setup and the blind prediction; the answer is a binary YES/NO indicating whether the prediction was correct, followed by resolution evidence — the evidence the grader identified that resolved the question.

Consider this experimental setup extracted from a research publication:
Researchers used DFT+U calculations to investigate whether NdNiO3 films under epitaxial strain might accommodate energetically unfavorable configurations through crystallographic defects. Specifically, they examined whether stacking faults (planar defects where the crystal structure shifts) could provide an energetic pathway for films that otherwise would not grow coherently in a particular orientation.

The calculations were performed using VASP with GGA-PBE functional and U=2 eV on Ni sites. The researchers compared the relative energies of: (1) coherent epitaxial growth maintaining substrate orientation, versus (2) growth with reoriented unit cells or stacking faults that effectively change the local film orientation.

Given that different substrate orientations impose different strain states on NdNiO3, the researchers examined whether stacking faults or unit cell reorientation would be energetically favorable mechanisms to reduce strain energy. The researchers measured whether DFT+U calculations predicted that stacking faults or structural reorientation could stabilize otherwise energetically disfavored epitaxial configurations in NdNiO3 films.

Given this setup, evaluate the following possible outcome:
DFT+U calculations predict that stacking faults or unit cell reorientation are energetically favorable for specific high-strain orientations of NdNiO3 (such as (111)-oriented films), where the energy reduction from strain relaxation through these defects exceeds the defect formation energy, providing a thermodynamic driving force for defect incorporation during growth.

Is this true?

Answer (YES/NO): NO